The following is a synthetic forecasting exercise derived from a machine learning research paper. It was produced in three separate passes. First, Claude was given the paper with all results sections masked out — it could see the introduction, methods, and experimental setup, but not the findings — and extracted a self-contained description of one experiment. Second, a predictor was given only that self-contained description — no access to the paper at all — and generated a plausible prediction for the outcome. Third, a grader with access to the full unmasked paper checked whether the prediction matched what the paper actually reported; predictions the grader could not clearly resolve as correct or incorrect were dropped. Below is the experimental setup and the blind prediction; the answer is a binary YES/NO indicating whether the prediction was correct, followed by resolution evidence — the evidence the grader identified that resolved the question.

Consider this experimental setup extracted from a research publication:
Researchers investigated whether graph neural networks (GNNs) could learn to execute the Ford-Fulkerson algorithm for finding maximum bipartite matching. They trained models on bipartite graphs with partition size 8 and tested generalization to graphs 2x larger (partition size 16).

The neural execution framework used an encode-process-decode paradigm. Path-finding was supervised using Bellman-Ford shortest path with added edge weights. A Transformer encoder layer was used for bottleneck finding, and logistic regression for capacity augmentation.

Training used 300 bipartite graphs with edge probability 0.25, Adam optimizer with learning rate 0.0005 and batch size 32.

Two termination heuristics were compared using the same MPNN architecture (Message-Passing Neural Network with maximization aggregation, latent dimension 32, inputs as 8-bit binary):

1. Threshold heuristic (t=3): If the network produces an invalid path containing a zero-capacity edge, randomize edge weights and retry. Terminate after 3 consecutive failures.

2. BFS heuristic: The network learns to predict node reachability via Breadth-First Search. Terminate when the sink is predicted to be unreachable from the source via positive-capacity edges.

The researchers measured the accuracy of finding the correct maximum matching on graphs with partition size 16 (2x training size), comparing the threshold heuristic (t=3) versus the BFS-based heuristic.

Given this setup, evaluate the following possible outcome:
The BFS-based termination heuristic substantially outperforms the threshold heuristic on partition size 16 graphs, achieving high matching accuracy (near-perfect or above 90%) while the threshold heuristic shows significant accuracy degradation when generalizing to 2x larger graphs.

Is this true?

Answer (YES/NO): NO